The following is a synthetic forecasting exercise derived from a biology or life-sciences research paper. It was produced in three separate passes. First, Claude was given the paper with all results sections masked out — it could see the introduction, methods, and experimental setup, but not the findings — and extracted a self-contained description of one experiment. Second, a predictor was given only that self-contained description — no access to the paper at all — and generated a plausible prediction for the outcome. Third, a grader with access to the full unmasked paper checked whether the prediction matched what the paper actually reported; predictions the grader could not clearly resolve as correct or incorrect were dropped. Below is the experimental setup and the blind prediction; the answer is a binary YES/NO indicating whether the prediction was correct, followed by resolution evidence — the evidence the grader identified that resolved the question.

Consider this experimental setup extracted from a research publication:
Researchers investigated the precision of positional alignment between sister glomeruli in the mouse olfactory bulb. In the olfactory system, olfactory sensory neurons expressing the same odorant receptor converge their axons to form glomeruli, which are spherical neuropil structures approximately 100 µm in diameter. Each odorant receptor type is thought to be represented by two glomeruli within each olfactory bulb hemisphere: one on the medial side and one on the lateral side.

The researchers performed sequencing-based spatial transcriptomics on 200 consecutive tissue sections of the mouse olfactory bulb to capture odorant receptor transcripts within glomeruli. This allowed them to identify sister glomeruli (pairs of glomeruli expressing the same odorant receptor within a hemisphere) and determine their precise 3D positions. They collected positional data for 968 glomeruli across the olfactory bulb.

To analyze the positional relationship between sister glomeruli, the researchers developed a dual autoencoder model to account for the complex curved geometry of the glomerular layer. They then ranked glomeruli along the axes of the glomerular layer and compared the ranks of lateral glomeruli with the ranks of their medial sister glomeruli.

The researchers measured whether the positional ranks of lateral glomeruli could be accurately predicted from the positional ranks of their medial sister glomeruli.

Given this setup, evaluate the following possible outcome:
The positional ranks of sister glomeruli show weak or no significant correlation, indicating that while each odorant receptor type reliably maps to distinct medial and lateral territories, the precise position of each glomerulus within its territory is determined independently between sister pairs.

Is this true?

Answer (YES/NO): NO